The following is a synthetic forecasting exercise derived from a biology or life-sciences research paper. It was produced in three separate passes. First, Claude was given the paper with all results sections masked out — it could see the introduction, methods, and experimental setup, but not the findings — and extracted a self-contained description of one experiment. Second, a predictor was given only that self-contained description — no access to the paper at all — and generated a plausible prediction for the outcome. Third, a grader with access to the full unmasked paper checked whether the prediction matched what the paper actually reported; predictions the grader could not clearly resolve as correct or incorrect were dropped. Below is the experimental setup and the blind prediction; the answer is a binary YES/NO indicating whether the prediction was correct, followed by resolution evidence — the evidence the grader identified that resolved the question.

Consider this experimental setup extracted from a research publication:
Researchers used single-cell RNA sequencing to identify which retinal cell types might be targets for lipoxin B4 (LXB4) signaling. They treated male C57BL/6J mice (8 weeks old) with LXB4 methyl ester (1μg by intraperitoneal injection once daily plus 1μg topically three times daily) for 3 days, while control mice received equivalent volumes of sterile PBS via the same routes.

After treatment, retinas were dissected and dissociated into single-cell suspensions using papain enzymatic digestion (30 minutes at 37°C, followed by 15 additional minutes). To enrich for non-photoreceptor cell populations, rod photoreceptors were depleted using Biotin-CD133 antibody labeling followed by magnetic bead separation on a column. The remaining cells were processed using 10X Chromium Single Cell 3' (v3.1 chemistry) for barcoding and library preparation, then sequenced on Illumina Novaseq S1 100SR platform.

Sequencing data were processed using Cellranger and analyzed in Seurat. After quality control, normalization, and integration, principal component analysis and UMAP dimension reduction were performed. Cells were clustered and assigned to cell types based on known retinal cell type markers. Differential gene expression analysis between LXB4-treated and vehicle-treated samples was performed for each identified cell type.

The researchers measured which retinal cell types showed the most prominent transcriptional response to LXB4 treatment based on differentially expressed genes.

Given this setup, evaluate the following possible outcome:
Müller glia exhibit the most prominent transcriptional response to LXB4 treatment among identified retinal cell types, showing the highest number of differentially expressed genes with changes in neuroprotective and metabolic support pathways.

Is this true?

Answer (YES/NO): NO